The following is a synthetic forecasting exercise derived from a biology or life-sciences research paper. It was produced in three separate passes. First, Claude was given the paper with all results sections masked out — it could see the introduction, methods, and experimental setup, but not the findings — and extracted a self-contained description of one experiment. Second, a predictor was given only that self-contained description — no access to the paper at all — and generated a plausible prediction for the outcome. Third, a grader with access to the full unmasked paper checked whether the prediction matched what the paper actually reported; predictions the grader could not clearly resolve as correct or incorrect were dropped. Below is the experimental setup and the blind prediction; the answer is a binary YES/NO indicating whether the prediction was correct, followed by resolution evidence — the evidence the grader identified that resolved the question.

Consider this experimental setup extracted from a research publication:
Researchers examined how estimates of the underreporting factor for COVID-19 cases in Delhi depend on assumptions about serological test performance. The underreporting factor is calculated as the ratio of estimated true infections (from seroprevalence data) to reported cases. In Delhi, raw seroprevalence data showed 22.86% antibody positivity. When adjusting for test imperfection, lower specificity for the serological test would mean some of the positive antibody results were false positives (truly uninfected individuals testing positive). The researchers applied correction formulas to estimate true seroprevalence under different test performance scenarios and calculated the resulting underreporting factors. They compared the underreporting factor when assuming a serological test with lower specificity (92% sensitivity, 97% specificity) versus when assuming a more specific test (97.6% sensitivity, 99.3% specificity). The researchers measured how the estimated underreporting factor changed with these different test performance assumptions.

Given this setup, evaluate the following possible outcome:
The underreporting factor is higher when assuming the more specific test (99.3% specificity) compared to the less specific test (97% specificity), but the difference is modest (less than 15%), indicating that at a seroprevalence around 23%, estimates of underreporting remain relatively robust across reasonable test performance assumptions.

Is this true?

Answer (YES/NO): YES